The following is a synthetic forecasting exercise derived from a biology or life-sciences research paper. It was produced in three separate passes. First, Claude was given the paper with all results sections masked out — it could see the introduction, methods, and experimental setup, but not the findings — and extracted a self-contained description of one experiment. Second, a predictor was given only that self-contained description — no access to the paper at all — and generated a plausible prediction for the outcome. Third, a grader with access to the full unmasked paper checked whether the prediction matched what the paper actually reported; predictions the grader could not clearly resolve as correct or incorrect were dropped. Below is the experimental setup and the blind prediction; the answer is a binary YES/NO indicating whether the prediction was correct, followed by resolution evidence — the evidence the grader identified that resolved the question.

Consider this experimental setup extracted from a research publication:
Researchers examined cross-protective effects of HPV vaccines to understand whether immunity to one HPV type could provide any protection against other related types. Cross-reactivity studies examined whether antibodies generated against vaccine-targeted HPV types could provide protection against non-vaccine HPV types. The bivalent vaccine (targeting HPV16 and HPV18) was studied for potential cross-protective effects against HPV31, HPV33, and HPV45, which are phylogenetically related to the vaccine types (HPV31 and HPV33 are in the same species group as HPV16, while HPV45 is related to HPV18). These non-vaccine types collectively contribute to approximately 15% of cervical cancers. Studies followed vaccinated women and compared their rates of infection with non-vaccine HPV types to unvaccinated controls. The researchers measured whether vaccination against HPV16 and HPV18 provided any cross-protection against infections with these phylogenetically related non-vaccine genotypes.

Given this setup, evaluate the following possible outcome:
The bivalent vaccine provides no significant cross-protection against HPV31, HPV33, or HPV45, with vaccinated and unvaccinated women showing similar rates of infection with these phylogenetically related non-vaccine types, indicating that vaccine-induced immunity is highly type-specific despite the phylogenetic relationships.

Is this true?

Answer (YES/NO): NO